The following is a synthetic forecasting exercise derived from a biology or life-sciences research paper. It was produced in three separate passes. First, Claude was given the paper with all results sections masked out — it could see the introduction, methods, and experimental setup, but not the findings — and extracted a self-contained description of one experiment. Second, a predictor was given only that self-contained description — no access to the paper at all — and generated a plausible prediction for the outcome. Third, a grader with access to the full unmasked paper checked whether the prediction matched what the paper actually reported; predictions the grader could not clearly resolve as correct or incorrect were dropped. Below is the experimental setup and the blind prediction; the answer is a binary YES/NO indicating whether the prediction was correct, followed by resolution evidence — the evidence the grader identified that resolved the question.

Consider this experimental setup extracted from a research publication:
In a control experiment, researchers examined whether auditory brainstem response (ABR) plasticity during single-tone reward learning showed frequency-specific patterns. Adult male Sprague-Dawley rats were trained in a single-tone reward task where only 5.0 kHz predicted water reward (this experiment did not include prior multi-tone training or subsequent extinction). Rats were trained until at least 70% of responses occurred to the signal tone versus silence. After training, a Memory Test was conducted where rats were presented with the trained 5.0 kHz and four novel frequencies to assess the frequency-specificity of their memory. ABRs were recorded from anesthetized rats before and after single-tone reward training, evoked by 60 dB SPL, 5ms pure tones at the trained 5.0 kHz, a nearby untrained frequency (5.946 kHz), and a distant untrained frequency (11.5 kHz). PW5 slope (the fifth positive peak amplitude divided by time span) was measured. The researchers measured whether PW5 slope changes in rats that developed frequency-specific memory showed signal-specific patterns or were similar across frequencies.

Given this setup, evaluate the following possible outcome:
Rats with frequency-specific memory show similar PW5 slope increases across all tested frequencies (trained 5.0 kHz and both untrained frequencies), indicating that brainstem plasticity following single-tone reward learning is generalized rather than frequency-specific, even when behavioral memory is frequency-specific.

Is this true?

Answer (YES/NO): NO